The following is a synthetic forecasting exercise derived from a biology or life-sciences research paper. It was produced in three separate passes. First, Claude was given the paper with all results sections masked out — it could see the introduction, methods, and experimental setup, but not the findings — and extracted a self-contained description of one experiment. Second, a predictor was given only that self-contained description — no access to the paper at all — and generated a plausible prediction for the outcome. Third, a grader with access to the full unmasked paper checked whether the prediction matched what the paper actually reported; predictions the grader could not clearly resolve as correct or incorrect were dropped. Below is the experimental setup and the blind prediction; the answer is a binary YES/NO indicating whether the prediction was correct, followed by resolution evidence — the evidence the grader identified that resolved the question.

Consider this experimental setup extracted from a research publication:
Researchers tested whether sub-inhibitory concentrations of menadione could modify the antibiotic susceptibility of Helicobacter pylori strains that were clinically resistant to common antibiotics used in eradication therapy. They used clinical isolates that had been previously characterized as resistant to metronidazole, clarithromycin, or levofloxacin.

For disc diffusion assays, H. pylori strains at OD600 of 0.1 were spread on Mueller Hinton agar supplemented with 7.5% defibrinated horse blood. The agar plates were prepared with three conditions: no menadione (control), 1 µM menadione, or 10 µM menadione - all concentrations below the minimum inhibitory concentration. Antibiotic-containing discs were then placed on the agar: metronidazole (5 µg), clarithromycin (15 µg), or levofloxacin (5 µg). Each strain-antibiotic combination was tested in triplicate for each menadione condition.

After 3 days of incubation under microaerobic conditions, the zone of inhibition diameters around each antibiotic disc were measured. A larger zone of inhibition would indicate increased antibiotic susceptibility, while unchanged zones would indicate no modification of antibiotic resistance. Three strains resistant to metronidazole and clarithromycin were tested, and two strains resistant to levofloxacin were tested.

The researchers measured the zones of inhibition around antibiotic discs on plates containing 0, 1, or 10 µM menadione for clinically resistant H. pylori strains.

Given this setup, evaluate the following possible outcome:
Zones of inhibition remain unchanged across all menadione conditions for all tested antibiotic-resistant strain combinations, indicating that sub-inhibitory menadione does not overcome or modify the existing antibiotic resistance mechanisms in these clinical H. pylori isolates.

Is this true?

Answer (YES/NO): NO